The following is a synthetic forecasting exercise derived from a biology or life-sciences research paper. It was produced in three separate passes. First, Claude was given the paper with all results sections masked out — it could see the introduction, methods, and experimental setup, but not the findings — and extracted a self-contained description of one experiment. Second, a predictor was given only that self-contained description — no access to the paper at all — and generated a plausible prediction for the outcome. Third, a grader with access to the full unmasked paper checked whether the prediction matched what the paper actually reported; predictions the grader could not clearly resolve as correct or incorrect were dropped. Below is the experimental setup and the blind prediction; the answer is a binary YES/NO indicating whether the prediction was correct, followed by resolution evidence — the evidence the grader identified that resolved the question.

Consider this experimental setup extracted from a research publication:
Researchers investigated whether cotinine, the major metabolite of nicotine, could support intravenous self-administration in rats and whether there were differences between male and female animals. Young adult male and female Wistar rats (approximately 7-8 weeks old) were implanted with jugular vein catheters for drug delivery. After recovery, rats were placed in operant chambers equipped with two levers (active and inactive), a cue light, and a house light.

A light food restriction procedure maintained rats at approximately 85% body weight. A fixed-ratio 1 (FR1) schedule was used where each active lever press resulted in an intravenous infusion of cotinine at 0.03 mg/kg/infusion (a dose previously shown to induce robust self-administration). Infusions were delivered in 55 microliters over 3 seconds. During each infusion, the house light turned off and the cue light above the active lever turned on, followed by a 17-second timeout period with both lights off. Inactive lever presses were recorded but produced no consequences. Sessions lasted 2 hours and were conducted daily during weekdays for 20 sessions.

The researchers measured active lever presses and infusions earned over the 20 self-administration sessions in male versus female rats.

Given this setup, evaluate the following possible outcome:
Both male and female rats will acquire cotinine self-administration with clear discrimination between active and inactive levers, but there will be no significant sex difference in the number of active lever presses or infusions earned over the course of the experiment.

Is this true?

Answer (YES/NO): NO